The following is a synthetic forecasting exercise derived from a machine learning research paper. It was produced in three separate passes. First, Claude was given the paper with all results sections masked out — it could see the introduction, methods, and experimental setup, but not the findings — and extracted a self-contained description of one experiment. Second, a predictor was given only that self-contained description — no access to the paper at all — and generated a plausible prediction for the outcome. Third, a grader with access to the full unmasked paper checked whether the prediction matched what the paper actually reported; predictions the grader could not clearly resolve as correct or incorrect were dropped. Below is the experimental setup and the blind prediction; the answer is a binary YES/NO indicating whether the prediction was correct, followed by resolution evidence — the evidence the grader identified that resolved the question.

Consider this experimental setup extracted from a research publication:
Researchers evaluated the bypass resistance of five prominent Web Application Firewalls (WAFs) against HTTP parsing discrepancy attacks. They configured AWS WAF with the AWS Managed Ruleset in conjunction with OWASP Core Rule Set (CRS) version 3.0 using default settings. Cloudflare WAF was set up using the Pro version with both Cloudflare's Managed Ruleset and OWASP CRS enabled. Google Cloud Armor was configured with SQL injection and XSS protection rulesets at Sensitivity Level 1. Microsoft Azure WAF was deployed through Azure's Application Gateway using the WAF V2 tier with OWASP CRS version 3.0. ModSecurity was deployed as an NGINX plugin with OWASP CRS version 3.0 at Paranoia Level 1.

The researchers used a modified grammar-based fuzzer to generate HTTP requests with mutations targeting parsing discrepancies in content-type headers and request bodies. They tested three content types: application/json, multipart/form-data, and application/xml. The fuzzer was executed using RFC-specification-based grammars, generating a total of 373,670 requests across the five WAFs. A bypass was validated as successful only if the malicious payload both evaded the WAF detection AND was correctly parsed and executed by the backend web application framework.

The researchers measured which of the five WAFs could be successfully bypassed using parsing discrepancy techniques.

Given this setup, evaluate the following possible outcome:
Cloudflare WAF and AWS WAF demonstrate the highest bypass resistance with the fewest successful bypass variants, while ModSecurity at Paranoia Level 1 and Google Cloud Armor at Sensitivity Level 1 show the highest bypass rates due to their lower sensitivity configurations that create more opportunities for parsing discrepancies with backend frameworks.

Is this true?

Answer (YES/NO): NO